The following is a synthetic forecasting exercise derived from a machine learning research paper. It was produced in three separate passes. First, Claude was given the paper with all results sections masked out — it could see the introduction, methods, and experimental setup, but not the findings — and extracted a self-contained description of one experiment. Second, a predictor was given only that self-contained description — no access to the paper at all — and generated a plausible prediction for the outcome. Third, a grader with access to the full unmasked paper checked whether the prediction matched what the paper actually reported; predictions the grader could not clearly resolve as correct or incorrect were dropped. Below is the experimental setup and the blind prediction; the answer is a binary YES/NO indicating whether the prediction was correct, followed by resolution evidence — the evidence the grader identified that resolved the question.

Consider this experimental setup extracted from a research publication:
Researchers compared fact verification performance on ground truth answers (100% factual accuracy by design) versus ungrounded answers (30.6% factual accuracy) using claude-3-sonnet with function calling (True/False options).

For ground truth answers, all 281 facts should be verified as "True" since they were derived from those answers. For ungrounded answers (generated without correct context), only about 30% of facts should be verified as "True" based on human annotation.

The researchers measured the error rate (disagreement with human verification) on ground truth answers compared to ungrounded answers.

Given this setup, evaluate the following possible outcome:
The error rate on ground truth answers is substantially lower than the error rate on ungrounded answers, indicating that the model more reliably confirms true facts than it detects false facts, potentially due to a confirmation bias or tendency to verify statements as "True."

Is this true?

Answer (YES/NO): YES